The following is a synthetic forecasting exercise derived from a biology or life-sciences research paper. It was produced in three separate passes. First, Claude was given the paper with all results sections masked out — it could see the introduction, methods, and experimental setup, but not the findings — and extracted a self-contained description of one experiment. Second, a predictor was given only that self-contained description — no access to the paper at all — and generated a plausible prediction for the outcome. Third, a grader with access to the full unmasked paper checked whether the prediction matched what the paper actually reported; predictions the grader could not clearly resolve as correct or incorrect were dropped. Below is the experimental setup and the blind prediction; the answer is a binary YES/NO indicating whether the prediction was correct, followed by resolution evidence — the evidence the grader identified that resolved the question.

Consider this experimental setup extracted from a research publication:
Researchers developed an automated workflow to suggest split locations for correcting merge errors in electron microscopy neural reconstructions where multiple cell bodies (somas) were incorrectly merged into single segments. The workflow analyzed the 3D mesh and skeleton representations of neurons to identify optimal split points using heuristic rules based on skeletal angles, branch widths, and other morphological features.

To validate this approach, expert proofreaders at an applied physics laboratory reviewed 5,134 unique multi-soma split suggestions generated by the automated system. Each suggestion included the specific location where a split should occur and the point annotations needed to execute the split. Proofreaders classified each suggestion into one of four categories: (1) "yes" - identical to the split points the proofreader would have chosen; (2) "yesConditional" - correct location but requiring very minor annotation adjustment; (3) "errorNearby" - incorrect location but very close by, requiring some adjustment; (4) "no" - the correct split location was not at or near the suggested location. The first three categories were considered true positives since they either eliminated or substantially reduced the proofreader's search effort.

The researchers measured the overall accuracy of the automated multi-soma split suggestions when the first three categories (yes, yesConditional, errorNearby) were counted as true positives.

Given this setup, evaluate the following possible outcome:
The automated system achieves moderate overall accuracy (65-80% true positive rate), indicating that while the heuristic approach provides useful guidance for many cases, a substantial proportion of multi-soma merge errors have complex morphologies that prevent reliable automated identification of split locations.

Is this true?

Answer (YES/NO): YES